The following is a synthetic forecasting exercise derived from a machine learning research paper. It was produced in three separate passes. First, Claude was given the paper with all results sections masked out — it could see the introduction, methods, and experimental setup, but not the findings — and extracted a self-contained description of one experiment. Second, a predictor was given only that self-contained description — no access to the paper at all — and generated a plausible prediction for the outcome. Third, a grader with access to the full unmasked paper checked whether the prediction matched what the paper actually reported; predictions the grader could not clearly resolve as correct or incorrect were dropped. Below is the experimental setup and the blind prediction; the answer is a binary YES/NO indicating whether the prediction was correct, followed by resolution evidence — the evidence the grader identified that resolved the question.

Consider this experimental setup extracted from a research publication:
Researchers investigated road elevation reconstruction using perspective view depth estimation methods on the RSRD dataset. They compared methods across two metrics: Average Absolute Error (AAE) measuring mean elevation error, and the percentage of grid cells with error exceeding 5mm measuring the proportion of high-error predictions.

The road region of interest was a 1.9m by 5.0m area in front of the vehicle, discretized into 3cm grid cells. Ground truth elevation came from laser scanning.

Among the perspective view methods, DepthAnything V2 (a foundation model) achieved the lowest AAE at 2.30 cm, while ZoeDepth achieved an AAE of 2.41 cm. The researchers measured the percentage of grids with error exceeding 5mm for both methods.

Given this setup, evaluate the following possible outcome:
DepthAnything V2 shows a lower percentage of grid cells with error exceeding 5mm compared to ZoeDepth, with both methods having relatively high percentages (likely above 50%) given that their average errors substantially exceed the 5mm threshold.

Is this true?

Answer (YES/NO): NO